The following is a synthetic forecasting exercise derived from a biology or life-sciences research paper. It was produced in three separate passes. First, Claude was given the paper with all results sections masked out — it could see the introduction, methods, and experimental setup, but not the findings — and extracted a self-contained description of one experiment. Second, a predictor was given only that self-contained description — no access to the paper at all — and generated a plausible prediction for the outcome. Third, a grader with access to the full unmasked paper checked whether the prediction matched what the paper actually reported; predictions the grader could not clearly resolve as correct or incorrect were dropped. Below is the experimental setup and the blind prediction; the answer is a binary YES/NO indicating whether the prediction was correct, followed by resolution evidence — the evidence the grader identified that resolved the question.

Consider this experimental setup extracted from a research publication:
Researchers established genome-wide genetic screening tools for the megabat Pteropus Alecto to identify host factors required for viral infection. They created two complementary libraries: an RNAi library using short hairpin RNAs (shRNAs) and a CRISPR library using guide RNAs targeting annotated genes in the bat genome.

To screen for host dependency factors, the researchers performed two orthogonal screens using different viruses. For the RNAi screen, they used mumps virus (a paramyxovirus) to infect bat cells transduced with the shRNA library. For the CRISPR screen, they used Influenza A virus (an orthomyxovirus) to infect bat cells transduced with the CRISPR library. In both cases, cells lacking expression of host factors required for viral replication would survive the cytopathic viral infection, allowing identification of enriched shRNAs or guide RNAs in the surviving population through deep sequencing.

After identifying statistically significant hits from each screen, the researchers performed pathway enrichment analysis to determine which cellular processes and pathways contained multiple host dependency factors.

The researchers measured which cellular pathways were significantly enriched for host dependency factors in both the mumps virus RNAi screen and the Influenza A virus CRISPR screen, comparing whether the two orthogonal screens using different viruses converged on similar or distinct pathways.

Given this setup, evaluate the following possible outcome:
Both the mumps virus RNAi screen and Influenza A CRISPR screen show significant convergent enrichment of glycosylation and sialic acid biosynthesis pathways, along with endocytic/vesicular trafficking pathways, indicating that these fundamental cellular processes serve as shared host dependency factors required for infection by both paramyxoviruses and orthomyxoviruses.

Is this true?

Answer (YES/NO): NO